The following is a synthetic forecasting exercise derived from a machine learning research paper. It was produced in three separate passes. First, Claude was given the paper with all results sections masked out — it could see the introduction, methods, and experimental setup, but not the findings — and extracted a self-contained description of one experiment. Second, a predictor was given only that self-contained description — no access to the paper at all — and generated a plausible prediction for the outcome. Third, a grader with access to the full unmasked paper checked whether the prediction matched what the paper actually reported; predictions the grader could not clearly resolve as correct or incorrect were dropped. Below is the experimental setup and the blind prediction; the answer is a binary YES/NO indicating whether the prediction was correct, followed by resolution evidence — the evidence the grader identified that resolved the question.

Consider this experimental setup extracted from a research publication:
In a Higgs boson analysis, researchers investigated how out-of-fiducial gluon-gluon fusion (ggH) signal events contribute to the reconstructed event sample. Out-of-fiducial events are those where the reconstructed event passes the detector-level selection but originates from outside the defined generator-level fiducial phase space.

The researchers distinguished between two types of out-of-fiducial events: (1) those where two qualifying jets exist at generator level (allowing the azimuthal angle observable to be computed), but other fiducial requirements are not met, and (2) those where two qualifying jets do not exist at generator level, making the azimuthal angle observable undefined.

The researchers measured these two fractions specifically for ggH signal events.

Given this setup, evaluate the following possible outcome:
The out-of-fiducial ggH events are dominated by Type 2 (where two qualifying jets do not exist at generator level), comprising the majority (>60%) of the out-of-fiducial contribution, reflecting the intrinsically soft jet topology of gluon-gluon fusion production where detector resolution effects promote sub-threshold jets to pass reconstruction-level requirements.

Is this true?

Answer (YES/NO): YES